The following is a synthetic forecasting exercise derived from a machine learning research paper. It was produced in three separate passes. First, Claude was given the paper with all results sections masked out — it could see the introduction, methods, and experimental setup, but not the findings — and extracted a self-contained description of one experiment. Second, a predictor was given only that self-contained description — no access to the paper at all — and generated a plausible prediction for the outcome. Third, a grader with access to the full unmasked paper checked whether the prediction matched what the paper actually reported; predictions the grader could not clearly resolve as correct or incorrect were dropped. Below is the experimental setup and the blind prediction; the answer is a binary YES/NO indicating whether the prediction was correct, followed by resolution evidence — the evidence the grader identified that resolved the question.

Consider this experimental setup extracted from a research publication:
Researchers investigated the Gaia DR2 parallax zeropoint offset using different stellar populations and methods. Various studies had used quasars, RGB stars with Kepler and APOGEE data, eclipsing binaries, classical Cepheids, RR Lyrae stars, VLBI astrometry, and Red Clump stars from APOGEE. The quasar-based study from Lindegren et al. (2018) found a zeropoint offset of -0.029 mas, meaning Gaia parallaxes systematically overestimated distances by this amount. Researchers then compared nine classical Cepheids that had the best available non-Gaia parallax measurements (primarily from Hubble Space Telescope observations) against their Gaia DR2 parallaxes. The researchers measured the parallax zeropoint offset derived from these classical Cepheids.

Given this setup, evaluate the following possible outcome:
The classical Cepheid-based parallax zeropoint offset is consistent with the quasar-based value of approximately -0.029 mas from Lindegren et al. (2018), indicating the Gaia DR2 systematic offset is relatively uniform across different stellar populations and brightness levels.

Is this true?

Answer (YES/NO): NO